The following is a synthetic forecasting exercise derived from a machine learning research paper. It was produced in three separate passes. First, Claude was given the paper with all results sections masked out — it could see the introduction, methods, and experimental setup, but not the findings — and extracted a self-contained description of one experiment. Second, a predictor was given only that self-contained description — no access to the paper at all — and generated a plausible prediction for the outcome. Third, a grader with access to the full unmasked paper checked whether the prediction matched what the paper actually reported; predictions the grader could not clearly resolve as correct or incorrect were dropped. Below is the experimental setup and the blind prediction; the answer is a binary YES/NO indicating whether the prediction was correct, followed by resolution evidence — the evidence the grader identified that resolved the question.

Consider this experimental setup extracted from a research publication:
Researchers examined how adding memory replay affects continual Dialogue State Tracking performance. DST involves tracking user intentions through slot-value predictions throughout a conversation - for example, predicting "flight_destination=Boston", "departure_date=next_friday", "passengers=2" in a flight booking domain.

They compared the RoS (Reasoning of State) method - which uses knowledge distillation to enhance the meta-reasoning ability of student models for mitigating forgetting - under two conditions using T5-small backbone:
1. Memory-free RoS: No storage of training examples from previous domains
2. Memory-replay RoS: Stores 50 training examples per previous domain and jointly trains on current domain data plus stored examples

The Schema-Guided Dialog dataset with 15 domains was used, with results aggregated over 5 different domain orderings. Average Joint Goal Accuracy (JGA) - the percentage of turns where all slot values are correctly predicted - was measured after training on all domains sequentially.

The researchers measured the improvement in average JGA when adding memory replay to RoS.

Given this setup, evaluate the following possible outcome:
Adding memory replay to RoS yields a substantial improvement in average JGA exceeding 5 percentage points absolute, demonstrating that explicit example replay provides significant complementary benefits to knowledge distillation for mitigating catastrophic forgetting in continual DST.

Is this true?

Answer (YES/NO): YES